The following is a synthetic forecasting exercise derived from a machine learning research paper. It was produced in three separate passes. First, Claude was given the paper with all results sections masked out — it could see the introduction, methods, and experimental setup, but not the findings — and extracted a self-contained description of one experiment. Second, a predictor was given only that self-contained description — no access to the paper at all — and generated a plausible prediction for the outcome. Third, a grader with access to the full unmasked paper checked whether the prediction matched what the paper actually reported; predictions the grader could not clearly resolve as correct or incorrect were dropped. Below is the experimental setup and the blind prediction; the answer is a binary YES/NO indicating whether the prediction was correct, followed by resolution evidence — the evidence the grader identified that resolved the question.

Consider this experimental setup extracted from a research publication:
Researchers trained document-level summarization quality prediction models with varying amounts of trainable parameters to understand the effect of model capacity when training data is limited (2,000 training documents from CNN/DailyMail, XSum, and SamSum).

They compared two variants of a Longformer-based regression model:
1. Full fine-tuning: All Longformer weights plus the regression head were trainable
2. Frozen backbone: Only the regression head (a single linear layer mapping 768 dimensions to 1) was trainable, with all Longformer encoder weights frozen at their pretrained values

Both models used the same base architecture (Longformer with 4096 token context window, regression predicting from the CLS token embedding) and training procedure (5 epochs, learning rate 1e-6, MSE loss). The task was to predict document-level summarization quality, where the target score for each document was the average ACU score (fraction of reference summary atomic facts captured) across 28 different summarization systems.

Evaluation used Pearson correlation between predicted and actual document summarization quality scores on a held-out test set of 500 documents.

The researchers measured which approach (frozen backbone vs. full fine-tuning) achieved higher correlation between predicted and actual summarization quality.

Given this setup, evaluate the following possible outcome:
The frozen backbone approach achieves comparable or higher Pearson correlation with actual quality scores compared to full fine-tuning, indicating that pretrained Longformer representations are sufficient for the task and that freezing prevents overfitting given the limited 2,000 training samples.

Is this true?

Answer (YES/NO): NO